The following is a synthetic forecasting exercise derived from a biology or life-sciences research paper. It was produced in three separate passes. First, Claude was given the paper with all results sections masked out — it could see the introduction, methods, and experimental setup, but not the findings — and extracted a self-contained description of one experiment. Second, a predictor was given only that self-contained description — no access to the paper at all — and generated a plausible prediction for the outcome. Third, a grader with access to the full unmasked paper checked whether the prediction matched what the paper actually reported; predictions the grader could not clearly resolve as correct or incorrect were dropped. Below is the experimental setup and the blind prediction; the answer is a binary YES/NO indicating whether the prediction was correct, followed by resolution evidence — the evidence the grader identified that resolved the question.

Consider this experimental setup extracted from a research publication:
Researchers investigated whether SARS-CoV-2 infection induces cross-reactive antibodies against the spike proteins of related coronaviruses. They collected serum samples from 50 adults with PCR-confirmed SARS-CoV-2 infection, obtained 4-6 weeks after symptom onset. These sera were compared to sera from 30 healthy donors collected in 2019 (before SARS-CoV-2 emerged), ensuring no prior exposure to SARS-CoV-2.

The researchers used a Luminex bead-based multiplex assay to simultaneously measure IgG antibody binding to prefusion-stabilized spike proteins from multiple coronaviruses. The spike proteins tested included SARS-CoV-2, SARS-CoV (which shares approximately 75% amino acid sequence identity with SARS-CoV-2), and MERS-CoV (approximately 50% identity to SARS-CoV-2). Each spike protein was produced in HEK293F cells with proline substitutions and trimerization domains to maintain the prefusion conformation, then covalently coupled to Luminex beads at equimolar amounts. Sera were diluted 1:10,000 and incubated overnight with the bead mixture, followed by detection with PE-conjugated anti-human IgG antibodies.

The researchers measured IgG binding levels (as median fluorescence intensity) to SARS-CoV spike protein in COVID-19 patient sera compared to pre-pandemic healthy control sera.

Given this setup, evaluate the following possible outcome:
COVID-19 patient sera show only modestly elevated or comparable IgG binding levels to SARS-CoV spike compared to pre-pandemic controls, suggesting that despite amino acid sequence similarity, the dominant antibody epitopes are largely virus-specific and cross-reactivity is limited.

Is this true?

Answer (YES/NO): NO